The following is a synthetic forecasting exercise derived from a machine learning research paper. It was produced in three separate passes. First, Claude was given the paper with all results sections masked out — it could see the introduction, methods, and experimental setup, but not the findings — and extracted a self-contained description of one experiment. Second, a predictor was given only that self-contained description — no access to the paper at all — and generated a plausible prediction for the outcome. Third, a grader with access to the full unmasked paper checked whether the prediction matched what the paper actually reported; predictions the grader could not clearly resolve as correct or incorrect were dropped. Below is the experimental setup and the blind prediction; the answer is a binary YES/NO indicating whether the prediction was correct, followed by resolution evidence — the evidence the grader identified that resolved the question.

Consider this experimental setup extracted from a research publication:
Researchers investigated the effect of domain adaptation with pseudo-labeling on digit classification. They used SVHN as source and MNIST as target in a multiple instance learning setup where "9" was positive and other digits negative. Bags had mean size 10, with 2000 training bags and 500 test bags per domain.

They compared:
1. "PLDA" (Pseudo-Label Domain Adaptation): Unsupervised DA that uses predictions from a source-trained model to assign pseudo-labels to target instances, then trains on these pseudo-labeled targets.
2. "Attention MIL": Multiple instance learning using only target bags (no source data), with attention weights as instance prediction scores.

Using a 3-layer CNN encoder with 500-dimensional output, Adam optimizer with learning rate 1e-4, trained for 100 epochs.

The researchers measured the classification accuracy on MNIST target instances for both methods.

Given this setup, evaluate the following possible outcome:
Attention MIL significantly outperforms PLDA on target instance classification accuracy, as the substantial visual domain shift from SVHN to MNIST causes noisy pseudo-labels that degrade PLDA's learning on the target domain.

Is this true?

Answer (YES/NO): NO